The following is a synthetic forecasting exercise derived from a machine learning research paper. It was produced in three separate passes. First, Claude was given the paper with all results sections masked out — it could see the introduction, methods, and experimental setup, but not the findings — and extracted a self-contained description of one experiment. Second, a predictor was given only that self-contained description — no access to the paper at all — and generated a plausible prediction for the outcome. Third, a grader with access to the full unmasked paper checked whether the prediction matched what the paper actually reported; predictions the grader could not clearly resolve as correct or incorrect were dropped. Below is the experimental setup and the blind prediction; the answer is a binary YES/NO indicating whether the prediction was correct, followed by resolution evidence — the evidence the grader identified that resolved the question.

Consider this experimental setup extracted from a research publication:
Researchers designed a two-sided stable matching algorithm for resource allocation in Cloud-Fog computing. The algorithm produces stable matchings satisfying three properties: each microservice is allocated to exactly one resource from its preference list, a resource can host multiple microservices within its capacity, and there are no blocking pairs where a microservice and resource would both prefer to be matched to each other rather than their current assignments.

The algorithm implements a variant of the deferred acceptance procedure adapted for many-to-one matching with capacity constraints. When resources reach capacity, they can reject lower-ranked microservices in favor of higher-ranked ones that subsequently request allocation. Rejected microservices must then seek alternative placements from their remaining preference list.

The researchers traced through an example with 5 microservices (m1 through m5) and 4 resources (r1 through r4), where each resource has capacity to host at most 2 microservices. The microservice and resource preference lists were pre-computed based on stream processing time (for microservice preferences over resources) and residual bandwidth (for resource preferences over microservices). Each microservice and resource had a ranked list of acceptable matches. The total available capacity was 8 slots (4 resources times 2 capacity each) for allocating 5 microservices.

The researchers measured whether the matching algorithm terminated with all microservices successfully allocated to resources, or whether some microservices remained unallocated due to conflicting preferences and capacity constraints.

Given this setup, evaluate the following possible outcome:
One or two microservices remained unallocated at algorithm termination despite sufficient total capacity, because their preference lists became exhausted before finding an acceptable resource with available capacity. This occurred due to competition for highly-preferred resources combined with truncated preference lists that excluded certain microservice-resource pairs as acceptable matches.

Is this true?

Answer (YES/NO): NO